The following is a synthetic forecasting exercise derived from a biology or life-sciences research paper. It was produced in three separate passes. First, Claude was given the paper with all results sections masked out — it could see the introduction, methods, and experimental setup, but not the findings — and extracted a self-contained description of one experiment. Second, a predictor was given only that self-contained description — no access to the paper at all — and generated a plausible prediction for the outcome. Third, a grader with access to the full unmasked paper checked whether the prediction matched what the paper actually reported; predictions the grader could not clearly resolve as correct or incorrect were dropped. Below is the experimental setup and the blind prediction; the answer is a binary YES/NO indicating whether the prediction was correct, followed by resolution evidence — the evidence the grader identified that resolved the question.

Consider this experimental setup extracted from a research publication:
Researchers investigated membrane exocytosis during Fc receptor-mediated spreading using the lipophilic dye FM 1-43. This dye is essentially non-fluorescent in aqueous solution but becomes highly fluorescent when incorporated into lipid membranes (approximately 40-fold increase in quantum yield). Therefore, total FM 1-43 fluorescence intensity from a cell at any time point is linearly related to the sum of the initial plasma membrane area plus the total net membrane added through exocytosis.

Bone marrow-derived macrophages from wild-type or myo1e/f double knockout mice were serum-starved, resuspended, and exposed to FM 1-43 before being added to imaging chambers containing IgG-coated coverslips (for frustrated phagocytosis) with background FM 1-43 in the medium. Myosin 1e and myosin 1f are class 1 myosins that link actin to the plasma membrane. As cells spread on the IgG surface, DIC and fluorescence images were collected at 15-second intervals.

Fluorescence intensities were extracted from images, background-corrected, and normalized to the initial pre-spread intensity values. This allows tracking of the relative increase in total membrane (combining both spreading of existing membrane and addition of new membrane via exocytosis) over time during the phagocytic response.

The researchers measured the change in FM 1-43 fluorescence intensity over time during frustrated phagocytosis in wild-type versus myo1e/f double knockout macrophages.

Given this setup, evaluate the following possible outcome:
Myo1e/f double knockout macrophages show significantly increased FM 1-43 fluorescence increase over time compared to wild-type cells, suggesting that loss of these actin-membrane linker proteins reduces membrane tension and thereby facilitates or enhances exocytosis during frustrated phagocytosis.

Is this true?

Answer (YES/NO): NO